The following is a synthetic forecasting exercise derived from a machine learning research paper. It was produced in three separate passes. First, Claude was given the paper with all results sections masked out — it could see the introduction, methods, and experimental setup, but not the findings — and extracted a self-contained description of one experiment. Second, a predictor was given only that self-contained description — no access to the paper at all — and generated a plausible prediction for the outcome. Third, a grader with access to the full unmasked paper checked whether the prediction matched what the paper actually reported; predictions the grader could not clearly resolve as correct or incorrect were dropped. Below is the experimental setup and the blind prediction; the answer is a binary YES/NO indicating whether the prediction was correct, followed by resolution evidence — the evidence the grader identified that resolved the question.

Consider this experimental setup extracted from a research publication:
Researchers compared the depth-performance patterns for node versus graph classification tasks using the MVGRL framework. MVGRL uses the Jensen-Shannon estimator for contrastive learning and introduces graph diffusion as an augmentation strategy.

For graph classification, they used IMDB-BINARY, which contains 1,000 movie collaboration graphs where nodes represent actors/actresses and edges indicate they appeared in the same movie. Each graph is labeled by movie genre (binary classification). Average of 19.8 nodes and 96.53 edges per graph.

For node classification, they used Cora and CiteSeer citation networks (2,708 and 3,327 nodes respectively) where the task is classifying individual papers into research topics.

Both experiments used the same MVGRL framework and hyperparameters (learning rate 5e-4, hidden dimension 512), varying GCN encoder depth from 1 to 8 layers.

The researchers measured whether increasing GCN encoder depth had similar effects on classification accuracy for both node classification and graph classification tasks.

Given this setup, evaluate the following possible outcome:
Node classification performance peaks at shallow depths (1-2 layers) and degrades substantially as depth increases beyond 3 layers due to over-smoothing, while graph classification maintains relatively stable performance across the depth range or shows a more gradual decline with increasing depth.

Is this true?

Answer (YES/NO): YES